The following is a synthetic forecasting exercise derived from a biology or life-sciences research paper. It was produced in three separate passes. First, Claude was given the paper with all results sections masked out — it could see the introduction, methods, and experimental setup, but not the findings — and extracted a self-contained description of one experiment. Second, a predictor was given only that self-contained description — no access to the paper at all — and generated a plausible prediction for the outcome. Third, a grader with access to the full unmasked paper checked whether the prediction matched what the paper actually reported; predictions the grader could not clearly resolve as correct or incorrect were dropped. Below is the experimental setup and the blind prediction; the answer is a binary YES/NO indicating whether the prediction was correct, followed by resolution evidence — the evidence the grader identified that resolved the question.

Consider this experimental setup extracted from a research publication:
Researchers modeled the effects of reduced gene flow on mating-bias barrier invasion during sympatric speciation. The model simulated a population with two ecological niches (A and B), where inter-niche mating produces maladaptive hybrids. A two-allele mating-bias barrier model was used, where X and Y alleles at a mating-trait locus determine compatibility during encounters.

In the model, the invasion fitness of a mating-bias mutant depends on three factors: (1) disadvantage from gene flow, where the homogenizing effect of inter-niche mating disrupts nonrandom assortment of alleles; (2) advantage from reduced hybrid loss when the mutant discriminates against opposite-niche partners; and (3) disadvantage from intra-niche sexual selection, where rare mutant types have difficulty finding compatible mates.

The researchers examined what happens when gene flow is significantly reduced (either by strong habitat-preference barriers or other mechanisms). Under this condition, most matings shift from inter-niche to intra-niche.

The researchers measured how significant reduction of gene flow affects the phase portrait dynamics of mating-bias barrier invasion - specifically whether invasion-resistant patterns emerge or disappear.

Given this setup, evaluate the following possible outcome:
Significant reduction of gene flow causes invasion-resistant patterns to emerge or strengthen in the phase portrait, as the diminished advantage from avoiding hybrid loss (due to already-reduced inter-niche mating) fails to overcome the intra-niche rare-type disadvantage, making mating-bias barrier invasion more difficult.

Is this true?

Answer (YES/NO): YES